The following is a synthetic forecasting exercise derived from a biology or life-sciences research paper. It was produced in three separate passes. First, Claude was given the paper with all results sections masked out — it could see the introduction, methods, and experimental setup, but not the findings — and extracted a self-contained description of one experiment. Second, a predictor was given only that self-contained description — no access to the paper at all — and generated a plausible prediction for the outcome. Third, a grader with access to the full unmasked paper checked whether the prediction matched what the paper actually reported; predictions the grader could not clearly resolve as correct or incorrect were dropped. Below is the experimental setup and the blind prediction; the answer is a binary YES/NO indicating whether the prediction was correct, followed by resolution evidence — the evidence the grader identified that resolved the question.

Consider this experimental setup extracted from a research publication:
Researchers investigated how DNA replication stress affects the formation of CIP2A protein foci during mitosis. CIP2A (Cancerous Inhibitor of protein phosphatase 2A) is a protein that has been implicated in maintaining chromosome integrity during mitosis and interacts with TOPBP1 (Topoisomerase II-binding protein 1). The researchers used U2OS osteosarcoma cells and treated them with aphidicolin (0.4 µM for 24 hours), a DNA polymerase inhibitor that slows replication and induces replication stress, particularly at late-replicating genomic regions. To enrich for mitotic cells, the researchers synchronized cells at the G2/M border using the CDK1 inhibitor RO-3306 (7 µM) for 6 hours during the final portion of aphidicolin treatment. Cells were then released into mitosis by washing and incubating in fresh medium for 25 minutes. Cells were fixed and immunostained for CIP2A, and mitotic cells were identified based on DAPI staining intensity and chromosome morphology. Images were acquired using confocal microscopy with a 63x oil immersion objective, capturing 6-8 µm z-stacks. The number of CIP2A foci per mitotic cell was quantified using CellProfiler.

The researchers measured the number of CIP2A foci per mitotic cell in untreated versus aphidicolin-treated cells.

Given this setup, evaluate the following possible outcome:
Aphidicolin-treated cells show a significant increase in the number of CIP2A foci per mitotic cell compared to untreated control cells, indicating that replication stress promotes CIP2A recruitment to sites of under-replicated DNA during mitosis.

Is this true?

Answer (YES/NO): YES